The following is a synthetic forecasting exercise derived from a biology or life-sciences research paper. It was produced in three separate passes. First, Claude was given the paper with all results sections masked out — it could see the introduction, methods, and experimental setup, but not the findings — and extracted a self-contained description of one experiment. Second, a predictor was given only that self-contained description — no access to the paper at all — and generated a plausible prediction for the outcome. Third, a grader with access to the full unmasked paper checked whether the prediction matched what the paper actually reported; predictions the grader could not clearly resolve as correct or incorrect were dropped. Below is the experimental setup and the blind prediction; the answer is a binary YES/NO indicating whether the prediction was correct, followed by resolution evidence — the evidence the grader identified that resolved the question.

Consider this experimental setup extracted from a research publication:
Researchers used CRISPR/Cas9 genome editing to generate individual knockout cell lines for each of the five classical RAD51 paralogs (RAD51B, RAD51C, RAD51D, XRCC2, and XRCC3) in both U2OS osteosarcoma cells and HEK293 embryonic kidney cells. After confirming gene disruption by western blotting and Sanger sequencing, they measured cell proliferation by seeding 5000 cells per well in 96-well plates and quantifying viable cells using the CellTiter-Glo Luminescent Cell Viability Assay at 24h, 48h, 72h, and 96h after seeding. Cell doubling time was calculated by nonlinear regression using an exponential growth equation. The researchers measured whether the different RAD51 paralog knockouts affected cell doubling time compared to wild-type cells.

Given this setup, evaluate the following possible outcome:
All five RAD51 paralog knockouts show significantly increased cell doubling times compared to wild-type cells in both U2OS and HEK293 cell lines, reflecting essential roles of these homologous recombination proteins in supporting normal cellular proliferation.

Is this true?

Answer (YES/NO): NO